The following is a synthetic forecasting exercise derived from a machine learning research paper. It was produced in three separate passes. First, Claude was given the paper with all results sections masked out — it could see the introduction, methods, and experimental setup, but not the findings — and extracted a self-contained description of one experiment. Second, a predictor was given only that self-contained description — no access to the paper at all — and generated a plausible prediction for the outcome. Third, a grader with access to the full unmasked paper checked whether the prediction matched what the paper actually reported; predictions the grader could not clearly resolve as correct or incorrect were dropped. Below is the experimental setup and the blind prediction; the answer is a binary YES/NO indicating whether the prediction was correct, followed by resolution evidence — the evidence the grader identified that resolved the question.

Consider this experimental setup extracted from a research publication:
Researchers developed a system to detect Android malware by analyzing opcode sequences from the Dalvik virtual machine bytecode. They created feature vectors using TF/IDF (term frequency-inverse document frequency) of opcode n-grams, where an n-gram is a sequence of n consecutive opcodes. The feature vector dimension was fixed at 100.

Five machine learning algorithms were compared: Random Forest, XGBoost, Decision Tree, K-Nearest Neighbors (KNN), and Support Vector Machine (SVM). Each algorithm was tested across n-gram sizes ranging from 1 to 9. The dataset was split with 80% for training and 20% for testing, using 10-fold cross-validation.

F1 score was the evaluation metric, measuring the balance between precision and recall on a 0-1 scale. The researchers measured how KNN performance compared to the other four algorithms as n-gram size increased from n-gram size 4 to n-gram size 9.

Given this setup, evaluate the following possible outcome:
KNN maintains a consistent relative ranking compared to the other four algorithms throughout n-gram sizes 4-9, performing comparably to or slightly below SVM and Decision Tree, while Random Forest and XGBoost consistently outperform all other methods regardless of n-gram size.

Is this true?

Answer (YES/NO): NO